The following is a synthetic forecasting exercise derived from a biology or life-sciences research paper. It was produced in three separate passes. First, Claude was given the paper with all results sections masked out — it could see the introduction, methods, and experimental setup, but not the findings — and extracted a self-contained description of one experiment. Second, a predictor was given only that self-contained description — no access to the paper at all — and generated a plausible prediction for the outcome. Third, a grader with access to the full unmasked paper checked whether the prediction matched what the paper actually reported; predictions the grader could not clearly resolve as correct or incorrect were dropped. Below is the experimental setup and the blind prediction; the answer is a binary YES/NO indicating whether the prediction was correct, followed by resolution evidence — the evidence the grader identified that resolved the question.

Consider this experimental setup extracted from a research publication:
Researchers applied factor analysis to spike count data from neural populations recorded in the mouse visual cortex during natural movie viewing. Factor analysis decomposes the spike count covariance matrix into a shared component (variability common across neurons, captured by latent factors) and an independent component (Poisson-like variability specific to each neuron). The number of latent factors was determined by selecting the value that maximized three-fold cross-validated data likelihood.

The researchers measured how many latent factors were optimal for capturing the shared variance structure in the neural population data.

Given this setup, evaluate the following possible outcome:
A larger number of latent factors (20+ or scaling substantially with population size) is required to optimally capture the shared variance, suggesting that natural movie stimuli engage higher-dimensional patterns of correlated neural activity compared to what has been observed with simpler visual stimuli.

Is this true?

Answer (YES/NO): YES